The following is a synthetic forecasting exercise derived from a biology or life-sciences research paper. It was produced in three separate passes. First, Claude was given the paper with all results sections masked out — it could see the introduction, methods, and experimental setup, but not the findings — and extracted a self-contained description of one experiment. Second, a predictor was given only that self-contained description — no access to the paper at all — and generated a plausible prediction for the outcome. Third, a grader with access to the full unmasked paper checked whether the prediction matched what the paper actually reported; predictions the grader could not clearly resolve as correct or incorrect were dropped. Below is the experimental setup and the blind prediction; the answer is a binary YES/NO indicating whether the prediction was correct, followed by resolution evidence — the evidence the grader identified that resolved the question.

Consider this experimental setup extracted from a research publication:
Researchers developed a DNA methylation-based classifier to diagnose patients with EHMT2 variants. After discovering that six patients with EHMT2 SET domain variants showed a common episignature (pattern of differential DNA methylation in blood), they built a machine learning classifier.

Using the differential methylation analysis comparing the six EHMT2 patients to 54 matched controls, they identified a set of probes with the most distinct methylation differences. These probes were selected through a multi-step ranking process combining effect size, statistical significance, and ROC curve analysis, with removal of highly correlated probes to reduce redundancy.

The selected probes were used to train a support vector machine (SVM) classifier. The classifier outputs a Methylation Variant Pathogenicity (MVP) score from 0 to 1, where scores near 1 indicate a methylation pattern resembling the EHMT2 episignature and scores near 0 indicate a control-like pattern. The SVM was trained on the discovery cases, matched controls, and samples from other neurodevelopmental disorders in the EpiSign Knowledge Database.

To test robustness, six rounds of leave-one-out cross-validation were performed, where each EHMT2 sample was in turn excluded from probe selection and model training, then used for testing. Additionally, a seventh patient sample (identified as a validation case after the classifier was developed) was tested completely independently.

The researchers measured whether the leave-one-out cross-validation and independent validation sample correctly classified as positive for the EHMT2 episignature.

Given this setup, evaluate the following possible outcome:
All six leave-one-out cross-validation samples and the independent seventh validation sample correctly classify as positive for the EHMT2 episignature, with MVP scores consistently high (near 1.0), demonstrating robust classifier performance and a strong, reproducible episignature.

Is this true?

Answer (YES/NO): NO